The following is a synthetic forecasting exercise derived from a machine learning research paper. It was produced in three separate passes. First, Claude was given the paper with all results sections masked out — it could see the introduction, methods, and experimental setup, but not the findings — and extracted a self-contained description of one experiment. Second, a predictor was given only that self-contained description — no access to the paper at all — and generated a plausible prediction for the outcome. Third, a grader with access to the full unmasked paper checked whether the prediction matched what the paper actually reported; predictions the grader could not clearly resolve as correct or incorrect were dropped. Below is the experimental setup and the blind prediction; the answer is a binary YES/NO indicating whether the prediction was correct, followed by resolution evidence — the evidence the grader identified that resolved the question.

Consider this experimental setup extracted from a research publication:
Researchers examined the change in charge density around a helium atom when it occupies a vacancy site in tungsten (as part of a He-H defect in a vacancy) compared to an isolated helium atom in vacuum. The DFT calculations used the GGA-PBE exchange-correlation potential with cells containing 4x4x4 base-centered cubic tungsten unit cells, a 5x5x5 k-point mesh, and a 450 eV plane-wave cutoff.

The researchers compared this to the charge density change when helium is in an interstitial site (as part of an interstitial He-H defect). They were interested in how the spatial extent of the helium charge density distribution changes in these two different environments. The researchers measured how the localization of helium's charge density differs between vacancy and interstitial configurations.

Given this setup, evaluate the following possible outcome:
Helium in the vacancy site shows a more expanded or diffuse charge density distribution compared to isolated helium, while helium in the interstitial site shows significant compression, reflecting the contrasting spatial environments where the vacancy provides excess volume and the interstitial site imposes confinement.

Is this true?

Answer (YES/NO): NO